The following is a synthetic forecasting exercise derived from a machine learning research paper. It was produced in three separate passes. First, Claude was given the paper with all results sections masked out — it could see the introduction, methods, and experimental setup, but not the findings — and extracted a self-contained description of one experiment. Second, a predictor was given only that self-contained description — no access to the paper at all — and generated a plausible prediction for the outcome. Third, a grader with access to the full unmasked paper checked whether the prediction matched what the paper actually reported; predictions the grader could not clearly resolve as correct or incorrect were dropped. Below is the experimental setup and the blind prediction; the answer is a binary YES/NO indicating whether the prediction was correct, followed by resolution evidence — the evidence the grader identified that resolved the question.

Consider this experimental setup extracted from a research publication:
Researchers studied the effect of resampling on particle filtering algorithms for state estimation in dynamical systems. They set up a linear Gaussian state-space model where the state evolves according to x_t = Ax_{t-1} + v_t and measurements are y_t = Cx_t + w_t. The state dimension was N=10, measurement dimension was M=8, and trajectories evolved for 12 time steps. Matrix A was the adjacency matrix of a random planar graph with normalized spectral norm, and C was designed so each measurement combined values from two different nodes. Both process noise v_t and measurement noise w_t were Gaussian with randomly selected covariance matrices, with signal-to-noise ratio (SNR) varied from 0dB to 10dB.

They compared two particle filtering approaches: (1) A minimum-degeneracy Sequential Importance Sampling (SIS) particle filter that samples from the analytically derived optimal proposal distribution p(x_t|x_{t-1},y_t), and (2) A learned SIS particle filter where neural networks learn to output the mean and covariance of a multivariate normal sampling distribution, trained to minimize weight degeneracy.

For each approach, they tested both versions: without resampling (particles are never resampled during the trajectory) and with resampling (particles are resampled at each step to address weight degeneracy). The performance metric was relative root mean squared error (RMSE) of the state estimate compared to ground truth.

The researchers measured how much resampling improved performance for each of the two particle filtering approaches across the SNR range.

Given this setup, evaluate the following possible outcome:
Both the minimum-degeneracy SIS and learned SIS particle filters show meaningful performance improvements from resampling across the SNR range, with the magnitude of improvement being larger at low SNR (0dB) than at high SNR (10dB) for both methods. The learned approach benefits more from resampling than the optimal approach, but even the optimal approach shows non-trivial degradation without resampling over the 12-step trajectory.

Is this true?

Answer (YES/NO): NO